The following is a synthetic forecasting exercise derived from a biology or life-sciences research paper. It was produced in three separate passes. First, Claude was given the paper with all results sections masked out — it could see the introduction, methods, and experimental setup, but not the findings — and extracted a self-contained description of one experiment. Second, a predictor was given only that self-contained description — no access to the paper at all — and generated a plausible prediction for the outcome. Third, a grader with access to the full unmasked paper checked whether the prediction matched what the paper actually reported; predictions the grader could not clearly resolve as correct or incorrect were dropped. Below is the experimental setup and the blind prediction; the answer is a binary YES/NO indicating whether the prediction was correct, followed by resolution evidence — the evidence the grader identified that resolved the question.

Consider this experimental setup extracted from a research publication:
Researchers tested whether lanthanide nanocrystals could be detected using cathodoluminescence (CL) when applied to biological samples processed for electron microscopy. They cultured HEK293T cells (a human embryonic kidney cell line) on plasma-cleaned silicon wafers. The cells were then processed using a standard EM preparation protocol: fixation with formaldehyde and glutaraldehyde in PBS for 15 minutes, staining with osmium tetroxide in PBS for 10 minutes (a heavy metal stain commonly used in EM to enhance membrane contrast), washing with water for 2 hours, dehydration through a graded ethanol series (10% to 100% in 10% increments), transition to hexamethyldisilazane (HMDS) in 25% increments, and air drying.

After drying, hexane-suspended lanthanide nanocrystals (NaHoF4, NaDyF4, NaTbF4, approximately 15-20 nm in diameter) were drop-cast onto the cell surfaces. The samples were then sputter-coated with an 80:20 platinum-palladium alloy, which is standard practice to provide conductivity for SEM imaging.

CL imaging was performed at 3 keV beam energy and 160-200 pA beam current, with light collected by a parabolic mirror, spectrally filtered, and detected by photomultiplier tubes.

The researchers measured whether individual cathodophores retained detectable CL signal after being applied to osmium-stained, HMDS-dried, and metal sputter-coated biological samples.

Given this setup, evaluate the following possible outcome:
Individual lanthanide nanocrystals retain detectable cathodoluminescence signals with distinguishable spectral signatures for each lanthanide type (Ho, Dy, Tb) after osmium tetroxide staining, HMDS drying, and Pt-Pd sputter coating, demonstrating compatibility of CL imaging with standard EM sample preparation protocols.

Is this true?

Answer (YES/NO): NO